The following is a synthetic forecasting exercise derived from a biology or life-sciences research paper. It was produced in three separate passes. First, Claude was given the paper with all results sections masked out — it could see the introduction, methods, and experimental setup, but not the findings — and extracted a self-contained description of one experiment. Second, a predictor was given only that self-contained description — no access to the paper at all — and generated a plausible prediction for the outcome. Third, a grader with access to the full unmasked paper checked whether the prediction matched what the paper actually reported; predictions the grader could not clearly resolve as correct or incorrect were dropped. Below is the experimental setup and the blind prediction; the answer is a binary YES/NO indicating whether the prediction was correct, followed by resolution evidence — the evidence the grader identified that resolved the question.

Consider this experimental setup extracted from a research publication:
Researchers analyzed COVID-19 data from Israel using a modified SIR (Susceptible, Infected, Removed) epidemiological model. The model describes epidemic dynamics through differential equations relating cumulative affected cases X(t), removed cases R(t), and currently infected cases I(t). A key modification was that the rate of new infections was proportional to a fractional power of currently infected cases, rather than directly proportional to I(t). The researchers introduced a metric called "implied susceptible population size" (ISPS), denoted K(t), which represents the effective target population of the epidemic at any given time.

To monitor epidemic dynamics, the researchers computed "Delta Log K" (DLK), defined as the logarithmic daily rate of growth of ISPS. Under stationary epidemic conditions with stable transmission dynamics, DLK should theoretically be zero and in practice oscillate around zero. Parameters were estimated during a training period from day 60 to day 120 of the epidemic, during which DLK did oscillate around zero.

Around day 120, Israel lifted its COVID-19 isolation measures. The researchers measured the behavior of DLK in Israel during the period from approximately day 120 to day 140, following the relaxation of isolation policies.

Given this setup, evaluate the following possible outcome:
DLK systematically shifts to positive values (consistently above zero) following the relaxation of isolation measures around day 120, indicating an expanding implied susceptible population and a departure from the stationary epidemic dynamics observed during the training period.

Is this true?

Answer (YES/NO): YES